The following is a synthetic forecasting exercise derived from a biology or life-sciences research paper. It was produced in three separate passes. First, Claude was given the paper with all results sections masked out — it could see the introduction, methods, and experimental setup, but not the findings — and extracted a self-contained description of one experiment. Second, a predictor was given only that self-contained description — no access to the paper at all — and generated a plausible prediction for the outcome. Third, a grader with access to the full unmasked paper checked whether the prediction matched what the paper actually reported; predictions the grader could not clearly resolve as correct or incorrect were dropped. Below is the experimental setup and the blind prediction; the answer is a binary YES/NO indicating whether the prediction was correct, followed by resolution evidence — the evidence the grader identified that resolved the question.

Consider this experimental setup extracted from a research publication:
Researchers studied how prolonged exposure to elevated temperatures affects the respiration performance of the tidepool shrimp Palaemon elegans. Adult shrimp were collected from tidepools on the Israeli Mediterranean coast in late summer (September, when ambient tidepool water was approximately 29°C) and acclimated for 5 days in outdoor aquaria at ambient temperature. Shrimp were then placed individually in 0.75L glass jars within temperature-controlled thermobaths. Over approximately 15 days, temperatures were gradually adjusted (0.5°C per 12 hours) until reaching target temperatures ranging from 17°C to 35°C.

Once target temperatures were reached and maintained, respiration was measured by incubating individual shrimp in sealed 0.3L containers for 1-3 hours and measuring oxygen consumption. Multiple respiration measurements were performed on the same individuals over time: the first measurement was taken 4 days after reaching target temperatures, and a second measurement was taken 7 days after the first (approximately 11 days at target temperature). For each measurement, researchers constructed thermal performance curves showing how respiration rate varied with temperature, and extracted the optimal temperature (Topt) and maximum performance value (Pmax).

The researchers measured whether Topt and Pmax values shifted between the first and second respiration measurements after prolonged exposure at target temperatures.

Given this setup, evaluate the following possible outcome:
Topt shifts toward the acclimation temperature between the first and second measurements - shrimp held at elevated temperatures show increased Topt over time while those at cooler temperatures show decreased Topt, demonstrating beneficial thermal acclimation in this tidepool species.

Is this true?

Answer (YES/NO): NO